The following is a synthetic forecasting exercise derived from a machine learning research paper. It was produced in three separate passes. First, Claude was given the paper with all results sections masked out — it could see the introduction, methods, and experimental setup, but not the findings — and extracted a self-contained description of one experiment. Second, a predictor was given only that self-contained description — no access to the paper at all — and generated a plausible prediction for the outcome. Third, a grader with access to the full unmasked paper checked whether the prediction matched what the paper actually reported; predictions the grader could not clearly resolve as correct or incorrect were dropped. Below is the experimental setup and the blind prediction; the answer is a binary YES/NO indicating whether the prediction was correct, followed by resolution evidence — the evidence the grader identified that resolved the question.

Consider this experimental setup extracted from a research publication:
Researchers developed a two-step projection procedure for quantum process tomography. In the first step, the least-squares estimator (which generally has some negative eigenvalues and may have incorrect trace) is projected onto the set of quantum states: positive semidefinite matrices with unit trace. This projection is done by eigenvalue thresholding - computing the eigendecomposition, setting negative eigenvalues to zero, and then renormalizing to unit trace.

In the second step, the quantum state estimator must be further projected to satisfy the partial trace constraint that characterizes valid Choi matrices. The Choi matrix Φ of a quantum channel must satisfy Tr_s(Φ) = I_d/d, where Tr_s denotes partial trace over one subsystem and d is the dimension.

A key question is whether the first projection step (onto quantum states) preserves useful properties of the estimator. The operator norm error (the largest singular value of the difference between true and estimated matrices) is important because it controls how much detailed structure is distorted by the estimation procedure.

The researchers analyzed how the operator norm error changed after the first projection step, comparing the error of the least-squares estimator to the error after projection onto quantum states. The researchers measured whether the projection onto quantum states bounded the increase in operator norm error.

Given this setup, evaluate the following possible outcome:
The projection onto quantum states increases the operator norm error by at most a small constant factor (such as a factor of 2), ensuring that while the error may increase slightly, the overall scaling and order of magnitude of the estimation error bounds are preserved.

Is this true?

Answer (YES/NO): YES